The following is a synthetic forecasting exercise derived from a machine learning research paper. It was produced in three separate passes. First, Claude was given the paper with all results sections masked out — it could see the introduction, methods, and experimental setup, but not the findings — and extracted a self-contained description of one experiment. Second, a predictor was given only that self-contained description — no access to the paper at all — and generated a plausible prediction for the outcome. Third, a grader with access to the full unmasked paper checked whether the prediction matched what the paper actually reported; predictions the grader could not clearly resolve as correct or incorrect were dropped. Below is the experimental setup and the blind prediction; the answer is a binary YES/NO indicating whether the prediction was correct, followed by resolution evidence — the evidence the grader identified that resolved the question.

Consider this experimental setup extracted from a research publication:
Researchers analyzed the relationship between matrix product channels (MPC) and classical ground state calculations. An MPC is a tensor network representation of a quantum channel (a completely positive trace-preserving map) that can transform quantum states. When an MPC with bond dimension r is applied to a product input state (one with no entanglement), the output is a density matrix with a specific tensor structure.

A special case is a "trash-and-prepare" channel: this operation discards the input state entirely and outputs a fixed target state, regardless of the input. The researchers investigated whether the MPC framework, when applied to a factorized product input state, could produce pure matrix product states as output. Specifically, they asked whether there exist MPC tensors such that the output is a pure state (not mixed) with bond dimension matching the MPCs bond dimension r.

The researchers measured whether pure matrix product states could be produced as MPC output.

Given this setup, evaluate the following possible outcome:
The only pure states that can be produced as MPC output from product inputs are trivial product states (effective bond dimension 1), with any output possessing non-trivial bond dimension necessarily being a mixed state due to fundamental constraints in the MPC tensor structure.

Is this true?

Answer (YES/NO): NO